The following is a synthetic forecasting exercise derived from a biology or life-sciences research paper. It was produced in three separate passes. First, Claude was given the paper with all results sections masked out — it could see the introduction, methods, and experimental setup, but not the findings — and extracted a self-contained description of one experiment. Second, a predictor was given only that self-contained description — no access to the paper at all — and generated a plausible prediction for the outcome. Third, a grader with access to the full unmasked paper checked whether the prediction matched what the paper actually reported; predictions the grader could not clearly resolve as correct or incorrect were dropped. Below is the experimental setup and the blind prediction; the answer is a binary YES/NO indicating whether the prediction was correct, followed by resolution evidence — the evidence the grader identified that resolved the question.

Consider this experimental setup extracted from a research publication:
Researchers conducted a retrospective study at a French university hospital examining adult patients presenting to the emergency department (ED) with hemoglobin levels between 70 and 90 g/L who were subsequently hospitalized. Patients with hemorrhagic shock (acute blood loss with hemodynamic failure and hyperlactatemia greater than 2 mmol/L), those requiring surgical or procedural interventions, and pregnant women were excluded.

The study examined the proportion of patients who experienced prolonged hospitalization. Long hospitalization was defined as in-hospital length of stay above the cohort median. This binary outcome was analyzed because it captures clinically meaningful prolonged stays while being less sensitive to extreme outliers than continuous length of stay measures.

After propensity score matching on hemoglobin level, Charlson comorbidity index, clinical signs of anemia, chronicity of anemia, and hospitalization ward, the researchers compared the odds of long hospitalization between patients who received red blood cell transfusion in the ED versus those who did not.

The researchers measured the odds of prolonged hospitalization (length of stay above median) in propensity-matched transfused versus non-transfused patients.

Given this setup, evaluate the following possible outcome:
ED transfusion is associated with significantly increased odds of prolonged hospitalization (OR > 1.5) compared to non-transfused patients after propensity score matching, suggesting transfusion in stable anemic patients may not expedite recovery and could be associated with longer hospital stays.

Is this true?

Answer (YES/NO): NO